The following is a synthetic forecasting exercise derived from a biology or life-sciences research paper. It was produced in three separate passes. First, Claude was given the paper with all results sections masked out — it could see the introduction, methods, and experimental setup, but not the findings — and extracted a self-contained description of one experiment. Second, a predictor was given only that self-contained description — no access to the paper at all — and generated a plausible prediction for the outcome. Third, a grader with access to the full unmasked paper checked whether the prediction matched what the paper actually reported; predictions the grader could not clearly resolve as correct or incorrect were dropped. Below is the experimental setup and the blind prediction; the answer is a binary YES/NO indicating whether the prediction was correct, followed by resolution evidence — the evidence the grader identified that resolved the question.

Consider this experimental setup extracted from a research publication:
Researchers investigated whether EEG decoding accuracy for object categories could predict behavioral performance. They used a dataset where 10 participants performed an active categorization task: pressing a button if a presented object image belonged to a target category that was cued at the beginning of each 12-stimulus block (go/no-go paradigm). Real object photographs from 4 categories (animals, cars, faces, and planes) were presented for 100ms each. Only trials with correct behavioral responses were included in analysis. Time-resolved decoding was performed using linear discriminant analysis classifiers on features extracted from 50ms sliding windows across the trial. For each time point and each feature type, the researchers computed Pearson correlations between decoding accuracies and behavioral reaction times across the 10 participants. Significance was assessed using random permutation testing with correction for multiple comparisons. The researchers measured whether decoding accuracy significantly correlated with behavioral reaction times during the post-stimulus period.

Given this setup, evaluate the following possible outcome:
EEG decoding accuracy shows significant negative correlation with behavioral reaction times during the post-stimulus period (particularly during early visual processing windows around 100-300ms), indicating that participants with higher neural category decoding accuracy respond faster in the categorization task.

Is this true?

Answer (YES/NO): NO